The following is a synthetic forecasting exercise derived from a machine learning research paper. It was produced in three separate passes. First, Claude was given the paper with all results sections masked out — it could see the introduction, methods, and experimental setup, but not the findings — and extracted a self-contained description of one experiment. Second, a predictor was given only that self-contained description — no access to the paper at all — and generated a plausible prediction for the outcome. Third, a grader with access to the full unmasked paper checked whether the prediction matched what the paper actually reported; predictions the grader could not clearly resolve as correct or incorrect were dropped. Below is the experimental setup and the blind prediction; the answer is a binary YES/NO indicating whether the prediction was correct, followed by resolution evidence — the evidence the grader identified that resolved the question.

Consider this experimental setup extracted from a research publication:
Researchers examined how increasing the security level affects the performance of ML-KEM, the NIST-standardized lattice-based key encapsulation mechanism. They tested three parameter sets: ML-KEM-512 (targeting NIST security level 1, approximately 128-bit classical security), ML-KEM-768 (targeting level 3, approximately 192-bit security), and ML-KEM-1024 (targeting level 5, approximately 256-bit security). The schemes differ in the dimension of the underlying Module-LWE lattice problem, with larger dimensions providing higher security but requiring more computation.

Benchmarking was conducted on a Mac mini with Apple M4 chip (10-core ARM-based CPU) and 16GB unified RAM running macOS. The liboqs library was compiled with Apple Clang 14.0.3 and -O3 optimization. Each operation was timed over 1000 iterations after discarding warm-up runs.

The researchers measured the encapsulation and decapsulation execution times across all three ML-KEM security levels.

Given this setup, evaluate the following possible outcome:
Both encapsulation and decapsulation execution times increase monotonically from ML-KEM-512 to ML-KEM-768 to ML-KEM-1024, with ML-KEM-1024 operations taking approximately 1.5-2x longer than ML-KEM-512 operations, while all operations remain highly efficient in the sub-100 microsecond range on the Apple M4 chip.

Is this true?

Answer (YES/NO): NO